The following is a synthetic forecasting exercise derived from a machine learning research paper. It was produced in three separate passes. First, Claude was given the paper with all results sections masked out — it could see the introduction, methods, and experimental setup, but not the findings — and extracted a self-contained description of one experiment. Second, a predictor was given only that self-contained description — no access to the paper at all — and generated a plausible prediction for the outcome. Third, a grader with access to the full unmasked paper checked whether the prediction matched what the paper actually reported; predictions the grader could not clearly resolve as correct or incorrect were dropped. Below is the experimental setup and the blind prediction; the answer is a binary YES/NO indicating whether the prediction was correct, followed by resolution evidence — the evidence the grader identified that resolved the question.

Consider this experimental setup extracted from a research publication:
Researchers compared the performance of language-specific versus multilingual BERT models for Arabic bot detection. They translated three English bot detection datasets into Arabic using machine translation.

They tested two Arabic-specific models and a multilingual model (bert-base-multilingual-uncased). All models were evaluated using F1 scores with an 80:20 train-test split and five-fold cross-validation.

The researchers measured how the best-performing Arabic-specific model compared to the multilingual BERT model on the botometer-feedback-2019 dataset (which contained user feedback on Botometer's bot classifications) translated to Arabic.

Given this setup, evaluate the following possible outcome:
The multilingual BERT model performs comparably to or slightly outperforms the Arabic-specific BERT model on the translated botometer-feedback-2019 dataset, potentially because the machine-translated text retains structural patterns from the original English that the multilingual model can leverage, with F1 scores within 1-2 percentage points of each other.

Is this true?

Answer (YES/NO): NO